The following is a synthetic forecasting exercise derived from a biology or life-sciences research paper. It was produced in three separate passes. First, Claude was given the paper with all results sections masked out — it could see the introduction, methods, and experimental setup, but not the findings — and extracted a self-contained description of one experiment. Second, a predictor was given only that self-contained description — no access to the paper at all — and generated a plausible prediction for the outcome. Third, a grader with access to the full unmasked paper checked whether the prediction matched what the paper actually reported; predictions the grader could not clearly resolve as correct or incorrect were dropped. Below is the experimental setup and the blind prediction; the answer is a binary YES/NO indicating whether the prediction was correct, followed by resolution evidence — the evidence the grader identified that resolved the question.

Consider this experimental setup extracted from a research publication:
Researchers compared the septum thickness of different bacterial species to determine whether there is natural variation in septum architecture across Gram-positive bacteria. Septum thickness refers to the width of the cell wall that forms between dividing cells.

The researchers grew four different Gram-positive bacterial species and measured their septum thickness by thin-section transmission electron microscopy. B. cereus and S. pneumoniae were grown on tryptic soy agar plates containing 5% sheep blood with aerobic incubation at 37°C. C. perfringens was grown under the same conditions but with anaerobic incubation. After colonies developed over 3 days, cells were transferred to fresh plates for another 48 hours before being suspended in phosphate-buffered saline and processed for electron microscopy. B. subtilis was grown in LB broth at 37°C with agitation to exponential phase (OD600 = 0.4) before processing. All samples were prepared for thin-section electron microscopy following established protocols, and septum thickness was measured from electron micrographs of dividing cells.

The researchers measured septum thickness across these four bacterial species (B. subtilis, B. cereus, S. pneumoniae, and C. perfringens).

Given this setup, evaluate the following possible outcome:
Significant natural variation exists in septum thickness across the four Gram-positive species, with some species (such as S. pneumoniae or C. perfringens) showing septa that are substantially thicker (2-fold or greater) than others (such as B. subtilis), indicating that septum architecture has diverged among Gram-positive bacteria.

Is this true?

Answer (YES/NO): NO